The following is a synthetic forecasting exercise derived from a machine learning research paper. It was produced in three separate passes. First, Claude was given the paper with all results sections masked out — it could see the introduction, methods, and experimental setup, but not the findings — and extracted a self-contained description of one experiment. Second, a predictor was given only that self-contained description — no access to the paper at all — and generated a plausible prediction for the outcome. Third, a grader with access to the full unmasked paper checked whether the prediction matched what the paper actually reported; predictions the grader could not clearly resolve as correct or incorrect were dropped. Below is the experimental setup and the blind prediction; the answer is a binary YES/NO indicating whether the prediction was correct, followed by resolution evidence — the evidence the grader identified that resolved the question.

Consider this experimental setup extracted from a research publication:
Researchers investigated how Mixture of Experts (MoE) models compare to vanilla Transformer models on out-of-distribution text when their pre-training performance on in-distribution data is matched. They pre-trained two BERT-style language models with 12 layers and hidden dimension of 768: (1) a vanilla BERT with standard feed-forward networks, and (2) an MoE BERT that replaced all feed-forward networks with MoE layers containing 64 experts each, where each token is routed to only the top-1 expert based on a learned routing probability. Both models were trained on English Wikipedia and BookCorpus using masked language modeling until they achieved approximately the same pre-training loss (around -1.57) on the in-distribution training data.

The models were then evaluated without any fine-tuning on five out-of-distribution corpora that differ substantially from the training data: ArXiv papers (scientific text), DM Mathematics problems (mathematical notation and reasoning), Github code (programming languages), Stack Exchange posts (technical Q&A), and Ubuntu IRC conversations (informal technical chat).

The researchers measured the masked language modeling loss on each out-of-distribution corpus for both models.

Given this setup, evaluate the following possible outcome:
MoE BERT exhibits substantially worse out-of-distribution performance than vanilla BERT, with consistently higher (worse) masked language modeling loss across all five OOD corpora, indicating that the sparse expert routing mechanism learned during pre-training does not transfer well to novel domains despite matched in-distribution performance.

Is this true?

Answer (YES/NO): YES